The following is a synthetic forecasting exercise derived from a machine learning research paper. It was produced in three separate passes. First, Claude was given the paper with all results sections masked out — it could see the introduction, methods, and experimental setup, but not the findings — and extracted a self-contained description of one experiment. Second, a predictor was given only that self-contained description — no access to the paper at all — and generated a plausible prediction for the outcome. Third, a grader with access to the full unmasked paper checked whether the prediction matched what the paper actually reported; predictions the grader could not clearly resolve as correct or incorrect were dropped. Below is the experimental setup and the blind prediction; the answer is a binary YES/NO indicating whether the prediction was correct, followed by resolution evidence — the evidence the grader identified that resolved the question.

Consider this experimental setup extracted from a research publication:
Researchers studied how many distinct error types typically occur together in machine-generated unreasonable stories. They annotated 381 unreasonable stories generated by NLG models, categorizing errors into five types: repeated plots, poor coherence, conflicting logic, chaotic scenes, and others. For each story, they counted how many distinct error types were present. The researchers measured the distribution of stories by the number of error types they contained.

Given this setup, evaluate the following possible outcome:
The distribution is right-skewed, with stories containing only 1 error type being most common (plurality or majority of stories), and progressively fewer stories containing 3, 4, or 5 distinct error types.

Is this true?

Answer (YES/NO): NO